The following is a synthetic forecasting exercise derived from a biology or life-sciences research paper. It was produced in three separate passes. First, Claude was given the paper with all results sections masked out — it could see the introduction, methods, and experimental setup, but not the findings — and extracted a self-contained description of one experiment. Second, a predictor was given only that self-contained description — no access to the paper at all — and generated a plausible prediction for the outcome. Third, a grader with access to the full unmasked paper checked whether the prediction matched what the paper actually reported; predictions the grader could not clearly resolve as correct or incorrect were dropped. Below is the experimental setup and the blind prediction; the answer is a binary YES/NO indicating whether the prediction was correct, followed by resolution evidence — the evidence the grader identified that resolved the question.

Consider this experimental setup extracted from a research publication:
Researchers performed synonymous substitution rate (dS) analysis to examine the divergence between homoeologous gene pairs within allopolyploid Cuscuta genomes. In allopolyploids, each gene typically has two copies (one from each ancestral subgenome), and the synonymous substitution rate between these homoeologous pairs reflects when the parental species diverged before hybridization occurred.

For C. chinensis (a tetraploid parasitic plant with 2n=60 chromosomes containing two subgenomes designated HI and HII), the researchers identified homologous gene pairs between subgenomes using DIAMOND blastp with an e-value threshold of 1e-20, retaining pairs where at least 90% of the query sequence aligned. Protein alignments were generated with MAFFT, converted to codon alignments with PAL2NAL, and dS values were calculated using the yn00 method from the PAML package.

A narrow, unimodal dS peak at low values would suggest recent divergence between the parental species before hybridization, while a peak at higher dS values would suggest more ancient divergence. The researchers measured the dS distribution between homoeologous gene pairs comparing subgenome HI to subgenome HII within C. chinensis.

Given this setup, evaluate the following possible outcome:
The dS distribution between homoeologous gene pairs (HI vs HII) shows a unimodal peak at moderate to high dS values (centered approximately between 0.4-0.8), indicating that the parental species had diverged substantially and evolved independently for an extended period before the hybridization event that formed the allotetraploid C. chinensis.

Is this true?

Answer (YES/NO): NO